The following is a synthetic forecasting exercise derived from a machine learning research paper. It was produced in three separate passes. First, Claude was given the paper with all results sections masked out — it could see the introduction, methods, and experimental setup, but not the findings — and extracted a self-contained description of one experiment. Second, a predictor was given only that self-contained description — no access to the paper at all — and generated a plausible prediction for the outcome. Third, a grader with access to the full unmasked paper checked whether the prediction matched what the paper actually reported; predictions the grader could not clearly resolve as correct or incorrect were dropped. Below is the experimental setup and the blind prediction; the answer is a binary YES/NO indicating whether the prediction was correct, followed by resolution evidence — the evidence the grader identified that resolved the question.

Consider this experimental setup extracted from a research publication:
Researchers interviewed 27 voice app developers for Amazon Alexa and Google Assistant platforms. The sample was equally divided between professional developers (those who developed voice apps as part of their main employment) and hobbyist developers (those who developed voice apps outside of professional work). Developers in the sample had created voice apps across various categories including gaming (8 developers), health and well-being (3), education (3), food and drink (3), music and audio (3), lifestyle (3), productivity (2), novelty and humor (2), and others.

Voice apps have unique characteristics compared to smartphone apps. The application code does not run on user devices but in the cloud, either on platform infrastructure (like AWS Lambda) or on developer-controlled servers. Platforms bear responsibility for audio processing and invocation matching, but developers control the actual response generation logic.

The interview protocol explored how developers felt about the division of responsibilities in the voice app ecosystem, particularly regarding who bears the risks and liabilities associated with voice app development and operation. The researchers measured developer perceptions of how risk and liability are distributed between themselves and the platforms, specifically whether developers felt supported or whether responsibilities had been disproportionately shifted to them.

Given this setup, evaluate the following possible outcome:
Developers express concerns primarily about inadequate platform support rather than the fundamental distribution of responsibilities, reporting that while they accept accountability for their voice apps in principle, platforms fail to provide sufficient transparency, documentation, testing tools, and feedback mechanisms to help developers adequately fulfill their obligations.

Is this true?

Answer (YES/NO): NO